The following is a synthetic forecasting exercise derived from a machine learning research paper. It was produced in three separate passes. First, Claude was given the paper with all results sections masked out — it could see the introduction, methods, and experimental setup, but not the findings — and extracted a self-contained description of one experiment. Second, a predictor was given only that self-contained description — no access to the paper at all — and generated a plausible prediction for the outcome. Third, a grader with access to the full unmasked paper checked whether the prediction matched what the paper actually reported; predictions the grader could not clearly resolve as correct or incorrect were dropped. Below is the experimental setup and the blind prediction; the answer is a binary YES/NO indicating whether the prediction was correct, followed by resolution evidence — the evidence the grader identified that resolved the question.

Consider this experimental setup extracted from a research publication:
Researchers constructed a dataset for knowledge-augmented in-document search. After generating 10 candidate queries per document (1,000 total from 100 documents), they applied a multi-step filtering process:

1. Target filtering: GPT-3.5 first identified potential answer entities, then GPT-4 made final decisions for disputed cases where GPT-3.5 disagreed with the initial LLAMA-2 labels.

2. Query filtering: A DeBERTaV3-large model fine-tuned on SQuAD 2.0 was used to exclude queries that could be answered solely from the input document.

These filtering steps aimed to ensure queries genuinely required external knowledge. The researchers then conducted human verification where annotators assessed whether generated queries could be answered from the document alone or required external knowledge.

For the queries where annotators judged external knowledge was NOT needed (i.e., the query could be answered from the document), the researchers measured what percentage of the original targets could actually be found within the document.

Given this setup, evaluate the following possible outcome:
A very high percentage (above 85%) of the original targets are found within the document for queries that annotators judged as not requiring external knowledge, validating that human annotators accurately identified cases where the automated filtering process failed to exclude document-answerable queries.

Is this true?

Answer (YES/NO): NO